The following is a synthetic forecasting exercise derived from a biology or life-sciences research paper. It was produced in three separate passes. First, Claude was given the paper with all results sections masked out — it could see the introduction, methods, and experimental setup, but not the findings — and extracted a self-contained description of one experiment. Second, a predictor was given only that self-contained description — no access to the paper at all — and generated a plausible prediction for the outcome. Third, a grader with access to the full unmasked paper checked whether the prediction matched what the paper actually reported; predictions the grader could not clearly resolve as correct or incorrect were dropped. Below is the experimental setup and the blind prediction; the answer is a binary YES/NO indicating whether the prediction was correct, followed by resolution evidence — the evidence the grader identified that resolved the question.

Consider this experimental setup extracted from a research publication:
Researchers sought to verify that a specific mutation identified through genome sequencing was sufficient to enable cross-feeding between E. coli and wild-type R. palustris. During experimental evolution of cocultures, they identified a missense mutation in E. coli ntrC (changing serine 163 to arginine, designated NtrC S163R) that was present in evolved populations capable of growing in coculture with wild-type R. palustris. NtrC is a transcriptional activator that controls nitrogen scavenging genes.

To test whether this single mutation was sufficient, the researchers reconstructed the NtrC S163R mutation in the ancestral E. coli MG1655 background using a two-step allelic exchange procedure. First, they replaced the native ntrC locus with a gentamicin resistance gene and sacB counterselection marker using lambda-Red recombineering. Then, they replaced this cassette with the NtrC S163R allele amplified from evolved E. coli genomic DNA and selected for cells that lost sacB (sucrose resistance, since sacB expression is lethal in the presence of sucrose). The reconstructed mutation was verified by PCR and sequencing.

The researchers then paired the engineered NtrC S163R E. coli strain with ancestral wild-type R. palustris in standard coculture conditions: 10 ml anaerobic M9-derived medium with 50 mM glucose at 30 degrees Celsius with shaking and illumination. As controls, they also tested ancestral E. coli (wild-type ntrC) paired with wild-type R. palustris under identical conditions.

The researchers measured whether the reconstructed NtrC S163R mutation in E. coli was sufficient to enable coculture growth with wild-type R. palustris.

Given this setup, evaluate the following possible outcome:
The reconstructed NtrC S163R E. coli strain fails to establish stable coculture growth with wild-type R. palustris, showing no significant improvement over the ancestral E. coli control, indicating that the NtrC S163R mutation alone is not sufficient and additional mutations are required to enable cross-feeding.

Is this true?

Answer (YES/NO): NO